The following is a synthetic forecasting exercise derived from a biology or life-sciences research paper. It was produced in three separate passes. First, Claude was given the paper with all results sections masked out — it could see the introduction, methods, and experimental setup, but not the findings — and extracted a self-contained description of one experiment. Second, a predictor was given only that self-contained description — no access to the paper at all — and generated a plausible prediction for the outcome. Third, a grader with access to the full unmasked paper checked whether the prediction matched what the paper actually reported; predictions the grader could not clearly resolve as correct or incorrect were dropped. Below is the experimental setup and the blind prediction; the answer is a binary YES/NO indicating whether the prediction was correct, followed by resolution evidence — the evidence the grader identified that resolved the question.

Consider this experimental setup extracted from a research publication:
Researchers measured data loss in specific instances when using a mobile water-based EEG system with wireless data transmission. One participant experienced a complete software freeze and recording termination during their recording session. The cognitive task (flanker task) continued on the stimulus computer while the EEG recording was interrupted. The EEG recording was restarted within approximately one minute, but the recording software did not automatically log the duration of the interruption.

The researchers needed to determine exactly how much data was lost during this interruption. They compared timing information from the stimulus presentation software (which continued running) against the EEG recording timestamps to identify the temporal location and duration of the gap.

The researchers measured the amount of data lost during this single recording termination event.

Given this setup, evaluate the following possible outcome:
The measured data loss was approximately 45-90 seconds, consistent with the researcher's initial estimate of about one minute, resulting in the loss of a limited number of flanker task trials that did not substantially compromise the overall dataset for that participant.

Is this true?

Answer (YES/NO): YES